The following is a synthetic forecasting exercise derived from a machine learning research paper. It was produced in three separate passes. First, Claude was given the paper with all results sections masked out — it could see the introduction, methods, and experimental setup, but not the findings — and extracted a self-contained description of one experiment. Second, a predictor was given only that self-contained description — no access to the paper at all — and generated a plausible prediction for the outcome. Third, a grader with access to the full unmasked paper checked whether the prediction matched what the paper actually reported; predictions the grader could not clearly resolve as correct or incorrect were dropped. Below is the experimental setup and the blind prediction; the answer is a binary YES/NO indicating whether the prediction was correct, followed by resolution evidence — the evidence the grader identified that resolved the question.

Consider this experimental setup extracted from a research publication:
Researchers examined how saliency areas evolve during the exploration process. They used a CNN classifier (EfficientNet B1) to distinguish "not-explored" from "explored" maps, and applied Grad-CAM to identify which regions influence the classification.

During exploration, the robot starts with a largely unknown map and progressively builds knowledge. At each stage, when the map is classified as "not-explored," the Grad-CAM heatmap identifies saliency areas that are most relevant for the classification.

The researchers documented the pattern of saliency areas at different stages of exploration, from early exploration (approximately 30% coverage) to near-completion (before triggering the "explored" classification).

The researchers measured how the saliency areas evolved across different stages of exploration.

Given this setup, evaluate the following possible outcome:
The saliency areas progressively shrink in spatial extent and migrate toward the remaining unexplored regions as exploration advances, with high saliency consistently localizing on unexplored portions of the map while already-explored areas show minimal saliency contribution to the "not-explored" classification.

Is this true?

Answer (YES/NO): YES